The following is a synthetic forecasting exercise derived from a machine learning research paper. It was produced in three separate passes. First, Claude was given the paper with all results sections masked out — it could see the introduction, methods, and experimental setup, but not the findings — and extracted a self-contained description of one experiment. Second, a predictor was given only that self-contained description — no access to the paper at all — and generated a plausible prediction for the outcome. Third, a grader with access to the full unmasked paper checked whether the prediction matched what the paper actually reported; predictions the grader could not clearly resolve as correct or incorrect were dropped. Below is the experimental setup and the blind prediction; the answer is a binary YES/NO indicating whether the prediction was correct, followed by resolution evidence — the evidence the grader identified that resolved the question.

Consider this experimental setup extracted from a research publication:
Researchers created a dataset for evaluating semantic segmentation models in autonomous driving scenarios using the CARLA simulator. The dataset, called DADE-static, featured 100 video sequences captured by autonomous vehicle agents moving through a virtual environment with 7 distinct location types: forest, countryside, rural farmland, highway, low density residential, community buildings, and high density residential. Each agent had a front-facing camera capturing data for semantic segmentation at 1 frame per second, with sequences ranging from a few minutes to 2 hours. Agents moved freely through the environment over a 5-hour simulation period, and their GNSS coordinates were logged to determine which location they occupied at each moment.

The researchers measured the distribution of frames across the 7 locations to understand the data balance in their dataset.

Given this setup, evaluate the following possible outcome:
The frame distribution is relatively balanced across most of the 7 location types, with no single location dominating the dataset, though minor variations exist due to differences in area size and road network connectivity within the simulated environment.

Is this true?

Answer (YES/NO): NO